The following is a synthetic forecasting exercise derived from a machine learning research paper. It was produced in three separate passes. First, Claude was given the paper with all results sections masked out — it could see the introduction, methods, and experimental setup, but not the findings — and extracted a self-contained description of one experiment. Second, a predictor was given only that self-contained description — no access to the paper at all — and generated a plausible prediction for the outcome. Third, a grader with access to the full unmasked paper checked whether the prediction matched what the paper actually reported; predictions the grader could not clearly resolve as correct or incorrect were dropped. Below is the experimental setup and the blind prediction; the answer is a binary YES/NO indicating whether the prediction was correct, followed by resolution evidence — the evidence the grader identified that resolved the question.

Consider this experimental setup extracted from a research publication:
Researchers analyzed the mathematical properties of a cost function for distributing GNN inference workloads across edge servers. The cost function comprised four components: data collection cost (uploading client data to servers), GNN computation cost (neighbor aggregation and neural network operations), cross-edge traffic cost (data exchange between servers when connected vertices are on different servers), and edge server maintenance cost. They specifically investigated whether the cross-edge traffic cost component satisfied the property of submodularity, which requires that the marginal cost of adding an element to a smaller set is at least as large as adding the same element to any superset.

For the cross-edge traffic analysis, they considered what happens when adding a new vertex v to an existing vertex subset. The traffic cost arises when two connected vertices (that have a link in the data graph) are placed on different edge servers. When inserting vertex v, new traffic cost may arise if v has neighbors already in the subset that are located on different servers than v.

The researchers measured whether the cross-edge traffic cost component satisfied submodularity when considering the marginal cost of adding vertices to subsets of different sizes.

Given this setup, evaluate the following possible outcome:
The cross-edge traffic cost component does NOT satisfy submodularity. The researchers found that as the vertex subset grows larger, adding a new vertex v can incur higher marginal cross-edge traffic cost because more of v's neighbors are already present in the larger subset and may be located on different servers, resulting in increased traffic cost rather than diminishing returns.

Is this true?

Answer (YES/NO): NO